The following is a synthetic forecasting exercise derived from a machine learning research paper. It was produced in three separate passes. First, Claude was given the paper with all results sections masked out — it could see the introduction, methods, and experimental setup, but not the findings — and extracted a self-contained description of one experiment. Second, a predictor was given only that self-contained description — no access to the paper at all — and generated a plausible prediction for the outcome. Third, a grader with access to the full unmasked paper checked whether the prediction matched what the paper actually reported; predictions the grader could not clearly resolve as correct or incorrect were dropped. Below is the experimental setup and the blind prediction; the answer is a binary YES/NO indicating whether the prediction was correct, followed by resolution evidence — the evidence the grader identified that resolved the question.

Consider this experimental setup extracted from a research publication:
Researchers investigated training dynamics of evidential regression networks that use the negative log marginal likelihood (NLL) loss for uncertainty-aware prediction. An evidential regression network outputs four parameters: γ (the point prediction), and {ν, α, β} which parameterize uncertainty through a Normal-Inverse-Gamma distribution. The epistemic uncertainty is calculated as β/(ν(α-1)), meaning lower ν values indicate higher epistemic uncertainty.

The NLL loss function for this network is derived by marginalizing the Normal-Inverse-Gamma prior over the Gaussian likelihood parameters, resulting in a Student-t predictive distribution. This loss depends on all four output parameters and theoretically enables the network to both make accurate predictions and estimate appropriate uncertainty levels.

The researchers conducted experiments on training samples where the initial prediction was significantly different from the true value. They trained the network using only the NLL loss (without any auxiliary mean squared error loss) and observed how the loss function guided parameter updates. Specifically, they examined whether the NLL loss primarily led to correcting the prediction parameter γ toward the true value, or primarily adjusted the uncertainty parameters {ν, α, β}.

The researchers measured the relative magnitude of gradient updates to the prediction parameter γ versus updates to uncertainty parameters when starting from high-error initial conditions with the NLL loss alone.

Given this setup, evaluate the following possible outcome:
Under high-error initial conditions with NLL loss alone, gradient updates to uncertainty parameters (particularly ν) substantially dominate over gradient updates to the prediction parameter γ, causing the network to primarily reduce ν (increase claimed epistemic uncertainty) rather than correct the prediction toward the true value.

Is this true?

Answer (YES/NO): YES